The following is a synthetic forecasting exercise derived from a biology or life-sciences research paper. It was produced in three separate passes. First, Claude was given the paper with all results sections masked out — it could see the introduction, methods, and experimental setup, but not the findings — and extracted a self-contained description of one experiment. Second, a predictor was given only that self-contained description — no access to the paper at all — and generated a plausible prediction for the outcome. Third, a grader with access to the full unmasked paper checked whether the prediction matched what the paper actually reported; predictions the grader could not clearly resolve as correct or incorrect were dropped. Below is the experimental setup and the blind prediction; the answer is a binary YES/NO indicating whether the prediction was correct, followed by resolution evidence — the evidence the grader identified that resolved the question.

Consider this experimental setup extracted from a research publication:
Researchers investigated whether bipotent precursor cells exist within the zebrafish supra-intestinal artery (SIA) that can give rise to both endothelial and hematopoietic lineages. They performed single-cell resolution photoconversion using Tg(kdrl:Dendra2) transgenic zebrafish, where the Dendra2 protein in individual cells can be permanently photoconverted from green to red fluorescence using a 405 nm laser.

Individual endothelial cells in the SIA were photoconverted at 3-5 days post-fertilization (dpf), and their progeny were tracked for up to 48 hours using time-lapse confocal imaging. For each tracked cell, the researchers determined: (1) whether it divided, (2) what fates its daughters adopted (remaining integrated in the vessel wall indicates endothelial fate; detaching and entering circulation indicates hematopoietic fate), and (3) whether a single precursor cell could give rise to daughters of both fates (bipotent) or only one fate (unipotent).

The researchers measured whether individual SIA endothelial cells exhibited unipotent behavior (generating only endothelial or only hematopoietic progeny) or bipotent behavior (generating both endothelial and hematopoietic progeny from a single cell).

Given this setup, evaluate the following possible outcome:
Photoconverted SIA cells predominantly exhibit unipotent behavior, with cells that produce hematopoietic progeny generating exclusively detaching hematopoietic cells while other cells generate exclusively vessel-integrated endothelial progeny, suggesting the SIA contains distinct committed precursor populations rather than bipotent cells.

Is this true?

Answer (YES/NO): NO